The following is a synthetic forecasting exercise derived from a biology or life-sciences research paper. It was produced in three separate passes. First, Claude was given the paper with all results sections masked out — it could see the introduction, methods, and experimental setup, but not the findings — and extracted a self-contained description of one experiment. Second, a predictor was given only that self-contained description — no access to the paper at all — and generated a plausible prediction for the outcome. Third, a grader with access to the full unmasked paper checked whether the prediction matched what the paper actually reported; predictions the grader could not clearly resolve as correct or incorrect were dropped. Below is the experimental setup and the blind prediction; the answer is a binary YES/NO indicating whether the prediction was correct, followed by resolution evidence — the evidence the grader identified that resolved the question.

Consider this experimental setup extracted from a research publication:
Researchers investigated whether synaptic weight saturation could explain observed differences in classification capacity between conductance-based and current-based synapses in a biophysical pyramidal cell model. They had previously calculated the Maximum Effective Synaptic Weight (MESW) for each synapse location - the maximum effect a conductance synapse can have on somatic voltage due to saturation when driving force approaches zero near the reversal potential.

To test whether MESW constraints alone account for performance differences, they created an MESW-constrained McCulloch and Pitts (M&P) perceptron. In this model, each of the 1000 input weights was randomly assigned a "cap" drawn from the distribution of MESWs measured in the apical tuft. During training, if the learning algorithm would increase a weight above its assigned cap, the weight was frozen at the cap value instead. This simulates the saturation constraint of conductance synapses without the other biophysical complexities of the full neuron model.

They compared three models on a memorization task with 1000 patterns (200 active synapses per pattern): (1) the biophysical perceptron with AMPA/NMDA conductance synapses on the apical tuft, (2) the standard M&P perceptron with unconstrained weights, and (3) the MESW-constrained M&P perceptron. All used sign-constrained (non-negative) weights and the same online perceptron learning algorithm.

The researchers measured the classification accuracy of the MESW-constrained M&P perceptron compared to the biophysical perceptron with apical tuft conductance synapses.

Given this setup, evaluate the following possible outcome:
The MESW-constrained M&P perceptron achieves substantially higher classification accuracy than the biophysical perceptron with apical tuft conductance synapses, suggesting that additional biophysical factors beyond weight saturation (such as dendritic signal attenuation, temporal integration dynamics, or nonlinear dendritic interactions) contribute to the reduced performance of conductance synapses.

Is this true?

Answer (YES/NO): NO